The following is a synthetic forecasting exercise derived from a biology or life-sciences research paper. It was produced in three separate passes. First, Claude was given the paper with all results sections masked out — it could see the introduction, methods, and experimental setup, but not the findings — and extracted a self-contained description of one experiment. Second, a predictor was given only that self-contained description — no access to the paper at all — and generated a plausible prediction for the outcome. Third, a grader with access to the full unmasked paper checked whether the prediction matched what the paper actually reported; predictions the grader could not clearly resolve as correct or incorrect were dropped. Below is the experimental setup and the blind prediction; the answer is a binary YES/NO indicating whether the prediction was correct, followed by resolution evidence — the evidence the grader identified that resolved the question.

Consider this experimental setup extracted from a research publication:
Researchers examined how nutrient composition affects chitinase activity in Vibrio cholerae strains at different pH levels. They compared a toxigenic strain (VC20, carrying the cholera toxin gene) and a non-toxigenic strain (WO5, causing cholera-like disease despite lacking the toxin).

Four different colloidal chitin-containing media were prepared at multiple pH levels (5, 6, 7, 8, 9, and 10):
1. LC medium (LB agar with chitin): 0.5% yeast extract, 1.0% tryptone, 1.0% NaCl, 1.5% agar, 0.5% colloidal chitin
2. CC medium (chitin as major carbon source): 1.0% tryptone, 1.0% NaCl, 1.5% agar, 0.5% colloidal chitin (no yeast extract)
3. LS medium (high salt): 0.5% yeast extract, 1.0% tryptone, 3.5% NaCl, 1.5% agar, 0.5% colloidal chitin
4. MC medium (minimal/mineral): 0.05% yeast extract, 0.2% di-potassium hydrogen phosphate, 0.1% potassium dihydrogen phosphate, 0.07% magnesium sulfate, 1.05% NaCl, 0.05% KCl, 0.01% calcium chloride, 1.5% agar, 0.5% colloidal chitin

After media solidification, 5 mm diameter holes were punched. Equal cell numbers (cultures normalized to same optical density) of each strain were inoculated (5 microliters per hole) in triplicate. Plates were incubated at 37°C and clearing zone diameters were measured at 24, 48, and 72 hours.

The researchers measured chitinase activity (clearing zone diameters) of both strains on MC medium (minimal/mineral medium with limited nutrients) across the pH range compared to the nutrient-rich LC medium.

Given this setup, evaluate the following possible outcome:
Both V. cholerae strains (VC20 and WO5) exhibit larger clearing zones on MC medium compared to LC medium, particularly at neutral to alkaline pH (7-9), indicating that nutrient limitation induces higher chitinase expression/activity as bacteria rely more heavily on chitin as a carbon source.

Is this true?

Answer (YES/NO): NO